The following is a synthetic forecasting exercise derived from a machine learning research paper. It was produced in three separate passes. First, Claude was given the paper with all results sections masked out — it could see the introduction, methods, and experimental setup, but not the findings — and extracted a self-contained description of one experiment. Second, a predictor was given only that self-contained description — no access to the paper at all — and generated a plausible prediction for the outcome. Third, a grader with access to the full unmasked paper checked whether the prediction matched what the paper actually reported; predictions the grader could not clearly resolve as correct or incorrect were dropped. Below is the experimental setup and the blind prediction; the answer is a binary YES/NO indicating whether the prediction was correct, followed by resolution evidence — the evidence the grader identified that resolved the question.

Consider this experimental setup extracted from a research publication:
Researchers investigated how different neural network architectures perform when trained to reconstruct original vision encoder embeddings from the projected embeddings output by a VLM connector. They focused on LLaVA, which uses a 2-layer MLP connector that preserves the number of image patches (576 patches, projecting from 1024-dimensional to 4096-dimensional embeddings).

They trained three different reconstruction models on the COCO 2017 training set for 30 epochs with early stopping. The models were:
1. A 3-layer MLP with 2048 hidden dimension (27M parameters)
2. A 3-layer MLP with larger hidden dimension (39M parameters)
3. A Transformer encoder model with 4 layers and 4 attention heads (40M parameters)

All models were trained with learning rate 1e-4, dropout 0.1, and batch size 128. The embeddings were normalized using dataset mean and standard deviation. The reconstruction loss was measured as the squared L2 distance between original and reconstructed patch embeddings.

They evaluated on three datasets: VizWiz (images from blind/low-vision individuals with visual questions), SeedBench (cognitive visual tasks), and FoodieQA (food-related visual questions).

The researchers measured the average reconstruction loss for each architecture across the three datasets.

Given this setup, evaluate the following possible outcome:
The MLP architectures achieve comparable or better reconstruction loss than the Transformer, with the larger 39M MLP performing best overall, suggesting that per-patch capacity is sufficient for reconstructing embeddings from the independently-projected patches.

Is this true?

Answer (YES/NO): NO